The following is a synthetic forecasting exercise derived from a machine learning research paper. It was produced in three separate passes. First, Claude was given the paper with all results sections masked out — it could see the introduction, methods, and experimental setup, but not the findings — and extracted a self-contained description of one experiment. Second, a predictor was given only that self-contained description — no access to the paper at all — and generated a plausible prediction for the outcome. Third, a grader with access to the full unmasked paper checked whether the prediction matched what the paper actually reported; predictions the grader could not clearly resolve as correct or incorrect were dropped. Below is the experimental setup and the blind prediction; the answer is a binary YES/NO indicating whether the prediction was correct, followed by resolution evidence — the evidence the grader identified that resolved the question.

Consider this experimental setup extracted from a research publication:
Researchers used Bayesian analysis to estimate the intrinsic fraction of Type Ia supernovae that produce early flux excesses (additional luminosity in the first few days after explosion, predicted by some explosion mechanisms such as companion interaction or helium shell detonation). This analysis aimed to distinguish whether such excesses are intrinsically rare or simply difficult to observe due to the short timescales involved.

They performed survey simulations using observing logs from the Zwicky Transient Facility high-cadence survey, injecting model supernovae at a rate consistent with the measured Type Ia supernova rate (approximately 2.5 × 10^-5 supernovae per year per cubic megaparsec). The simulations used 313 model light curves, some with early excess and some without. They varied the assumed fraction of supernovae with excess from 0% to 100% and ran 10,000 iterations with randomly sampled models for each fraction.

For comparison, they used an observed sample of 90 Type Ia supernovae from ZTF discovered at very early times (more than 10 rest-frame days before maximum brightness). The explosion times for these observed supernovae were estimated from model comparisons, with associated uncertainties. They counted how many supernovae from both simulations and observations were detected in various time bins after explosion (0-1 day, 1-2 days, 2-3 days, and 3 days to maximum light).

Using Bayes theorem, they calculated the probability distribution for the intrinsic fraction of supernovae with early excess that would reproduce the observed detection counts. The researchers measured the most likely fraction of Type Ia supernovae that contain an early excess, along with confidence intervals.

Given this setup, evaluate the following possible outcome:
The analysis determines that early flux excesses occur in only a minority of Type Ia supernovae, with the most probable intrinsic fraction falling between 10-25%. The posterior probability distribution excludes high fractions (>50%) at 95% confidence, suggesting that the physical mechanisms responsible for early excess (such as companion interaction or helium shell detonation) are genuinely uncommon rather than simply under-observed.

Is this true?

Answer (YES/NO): NO